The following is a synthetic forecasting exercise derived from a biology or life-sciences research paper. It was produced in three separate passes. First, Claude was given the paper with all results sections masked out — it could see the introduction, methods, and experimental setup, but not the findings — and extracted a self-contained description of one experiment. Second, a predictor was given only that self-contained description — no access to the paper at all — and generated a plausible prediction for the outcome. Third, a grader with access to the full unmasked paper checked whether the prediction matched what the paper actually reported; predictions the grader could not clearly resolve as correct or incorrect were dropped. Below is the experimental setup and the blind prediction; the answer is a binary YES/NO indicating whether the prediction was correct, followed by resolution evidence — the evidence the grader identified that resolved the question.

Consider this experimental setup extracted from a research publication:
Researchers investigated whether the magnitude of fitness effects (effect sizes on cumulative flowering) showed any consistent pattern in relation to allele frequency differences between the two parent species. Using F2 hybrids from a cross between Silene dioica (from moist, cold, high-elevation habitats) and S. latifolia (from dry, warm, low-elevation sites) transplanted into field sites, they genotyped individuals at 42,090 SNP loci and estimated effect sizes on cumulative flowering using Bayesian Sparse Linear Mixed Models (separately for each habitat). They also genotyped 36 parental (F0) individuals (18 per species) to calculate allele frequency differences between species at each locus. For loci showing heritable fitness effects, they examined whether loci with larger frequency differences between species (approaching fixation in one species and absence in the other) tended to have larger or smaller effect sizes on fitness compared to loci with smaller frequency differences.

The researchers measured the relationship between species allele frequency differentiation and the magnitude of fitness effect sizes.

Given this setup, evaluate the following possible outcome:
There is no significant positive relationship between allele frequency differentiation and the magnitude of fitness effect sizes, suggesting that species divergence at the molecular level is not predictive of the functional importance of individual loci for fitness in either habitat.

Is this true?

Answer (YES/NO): NO